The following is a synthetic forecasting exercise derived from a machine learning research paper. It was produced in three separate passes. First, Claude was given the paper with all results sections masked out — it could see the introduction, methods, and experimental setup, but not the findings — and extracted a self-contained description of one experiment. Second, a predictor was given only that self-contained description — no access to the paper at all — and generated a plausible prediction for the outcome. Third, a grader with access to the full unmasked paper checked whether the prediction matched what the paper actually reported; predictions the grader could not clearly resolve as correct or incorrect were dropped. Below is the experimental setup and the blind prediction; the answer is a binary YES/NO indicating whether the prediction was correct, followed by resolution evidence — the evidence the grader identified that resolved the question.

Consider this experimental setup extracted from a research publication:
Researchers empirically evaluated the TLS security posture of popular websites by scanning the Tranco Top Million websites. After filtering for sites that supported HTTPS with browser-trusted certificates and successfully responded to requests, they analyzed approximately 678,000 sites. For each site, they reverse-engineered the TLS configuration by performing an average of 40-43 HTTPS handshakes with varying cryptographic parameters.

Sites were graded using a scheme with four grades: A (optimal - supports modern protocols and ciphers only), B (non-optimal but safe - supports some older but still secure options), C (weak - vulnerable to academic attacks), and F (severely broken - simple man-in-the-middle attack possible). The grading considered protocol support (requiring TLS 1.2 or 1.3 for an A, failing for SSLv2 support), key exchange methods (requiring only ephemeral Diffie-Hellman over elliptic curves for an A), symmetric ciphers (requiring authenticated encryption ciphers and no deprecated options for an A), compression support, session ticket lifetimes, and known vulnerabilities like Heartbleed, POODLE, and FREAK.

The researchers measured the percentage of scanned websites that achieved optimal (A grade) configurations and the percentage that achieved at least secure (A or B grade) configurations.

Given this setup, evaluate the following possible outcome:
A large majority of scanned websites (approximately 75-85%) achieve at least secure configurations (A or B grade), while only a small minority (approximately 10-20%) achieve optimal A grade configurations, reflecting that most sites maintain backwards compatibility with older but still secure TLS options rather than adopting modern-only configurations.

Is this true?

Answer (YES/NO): NO